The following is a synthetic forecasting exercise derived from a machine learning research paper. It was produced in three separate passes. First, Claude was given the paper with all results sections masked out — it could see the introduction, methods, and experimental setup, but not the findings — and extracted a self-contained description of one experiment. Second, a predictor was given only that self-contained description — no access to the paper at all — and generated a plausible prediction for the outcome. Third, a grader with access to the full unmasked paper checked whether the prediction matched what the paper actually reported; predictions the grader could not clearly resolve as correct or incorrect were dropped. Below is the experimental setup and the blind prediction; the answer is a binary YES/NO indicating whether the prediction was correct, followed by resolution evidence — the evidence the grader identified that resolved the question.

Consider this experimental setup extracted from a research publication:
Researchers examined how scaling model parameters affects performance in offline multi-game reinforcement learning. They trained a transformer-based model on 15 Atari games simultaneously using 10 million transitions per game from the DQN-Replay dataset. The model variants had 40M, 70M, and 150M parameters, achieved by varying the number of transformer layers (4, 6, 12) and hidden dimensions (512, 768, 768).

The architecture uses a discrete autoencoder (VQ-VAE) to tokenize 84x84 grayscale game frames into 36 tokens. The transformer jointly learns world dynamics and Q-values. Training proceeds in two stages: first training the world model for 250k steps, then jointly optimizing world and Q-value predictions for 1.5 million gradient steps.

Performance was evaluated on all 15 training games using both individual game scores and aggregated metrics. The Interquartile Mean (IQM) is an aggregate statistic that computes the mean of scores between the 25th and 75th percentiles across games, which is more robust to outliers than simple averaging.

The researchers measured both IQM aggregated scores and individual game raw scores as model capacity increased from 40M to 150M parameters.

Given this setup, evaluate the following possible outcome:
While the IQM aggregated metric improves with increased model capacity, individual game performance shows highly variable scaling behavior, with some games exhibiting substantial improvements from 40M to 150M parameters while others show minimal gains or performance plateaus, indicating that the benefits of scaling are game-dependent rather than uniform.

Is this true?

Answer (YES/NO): YES